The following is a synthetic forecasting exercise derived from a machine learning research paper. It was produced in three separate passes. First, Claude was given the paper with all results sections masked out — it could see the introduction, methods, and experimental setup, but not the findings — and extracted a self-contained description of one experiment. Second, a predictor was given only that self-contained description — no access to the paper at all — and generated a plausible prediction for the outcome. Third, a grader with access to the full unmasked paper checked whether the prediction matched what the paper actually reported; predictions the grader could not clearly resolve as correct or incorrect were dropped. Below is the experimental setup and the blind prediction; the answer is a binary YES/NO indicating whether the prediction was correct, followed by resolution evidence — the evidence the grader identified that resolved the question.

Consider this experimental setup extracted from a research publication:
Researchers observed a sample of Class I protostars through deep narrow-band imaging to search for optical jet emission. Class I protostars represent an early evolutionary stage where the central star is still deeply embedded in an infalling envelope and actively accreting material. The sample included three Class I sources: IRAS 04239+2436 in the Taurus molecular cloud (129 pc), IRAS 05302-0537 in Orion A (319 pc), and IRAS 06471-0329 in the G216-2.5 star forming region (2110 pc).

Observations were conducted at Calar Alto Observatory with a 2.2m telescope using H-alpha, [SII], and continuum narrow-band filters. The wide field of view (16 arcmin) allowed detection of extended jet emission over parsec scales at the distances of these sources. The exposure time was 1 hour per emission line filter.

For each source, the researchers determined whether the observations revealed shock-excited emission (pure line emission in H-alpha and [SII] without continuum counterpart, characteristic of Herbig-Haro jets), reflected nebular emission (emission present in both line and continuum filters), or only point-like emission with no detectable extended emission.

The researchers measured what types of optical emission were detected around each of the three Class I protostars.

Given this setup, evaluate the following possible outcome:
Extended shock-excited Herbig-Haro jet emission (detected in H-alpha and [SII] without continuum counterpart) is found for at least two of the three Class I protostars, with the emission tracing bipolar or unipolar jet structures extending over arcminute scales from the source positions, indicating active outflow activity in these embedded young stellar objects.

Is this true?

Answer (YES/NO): NO